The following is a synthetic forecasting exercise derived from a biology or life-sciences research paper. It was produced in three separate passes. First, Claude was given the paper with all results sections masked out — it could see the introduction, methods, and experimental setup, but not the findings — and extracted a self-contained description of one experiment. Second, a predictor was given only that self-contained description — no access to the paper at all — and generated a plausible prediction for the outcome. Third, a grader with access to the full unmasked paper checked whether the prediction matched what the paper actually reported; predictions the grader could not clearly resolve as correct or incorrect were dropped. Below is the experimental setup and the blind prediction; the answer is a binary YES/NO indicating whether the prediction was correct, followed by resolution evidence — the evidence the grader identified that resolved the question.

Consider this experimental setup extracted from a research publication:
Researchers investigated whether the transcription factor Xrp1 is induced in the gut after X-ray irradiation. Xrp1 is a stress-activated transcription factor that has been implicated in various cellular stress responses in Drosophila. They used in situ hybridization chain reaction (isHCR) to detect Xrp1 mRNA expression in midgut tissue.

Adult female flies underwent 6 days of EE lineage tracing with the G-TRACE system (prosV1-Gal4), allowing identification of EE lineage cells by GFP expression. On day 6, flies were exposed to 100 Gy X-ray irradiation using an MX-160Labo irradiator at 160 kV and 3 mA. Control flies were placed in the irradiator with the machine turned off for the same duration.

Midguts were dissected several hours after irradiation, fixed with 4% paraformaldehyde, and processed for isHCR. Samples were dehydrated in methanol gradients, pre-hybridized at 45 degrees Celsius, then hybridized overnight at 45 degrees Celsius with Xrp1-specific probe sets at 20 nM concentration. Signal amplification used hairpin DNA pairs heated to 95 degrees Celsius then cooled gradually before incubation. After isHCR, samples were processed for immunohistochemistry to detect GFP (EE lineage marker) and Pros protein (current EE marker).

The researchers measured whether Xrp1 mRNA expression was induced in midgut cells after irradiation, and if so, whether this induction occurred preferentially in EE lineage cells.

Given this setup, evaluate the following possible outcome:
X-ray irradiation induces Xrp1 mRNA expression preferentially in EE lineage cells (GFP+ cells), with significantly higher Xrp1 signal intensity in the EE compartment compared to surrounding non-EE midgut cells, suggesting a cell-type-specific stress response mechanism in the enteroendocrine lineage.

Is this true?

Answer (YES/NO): NO